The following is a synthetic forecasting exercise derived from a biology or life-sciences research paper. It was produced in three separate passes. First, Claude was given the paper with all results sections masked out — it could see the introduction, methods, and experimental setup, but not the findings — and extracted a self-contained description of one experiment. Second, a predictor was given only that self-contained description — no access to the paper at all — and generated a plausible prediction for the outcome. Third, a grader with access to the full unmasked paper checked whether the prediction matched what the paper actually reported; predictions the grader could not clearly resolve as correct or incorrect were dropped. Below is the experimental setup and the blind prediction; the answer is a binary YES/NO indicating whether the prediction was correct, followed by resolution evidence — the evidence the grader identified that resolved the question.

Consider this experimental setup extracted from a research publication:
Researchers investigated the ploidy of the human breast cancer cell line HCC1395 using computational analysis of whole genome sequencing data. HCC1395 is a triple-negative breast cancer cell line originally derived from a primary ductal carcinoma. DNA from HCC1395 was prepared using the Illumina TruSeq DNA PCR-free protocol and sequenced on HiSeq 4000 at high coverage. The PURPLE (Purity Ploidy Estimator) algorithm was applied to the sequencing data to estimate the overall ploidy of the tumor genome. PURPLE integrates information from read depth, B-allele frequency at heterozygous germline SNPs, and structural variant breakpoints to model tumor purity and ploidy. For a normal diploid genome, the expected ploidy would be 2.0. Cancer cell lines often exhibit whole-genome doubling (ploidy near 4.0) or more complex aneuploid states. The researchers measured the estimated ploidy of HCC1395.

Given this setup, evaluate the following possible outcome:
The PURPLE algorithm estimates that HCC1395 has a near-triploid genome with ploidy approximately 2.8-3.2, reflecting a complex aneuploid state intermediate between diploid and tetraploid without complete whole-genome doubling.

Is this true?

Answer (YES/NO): YES